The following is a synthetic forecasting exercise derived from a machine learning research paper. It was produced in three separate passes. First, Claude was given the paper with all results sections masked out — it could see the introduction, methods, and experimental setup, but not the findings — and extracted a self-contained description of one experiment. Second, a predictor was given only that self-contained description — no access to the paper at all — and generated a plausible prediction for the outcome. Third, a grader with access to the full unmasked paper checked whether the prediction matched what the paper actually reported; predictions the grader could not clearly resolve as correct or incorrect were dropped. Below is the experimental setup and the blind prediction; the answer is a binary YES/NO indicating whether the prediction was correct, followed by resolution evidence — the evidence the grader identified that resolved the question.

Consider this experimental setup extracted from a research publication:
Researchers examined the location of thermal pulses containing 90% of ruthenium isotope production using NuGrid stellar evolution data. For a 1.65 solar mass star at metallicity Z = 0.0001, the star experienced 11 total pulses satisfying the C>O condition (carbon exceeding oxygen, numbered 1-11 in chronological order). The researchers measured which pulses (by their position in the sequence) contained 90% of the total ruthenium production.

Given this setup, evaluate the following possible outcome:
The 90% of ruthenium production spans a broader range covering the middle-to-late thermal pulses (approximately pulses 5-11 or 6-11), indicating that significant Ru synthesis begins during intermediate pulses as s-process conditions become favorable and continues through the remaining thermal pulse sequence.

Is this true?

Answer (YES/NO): NO